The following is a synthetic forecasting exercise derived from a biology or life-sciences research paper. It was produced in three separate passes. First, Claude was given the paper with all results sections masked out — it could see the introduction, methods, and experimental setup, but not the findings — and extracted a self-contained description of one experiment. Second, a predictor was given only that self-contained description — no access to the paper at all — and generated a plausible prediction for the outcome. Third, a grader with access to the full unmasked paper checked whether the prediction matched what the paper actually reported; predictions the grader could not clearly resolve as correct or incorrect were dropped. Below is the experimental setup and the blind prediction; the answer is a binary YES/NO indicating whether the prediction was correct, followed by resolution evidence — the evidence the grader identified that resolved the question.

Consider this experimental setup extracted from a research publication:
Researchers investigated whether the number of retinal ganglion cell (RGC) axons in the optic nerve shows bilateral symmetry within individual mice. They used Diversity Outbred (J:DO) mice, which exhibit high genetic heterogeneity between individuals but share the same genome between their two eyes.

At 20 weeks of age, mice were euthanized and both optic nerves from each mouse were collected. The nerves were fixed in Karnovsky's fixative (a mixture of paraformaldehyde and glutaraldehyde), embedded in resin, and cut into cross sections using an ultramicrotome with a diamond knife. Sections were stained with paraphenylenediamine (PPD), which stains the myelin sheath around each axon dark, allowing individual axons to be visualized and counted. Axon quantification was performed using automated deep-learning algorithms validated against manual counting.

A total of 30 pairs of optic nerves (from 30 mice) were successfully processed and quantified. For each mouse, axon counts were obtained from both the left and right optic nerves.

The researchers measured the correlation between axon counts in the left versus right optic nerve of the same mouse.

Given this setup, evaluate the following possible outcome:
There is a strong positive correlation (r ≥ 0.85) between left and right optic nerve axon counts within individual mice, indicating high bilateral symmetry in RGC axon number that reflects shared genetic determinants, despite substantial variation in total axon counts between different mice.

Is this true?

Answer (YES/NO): NO